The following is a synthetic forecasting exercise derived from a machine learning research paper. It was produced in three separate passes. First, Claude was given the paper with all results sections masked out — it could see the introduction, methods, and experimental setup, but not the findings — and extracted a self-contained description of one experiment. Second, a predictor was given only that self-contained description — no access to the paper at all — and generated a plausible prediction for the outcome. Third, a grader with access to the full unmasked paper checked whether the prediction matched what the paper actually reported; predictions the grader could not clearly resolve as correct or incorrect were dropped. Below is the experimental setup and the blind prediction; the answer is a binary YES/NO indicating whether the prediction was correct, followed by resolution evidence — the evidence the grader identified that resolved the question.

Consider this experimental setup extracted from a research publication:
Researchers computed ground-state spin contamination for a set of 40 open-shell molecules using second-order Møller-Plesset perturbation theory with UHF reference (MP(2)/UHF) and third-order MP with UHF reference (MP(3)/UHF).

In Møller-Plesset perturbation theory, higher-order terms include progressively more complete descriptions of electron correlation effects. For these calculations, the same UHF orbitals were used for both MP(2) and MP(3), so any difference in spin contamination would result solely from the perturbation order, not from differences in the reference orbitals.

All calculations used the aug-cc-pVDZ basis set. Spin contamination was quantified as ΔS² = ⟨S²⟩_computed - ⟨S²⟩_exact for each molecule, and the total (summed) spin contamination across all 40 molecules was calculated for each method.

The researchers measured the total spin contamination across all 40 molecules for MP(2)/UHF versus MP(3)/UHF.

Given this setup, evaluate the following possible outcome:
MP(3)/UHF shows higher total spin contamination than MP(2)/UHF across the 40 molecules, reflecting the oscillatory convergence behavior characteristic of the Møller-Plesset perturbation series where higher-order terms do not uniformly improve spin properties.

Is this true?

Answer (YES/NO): YES